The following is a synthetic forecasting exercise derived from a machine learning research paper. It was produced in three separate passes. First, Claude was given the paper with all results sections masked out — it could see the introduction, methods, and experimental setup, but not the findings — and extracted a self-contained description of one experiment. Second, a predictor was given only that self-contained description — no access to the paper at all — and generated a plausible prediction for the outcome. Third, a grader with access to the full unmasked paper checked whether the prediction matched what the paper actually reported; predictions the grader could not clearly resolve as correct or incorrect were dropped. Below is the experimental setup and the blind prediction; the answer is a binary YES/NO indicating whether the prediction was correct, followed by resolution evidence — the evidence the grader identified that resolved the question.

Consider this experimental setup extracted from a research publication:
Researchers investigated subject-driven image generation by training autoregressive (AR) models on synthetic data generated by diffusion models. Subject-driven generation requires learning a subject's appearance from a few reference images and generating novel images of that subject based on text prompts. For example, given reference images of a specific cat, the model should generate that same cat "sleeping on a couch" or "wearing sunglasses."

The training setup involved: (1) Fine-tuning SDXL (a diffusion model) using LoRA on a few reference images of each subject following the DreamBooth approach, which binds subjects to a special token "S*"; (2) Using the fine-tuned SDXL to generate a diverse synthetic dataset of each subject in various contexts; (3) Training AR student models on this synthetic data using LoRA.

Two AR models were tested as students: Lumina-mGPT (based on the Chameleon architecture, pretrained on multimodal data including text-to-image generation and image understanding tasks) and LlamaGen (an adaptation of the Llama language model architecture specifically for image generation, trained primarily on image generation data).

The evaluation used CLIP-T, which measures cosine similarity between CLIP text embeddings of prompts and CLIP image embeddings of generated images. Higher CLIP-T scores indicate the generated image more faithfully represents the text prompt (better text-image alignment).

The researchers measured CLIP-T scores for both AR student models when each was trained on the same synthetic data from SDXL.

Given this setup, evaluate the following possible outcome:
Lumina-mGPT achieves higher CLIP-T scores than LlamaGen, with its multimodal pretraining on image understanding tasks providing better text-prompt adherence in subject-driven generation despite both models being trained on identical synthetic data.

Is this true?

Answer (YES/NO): YES